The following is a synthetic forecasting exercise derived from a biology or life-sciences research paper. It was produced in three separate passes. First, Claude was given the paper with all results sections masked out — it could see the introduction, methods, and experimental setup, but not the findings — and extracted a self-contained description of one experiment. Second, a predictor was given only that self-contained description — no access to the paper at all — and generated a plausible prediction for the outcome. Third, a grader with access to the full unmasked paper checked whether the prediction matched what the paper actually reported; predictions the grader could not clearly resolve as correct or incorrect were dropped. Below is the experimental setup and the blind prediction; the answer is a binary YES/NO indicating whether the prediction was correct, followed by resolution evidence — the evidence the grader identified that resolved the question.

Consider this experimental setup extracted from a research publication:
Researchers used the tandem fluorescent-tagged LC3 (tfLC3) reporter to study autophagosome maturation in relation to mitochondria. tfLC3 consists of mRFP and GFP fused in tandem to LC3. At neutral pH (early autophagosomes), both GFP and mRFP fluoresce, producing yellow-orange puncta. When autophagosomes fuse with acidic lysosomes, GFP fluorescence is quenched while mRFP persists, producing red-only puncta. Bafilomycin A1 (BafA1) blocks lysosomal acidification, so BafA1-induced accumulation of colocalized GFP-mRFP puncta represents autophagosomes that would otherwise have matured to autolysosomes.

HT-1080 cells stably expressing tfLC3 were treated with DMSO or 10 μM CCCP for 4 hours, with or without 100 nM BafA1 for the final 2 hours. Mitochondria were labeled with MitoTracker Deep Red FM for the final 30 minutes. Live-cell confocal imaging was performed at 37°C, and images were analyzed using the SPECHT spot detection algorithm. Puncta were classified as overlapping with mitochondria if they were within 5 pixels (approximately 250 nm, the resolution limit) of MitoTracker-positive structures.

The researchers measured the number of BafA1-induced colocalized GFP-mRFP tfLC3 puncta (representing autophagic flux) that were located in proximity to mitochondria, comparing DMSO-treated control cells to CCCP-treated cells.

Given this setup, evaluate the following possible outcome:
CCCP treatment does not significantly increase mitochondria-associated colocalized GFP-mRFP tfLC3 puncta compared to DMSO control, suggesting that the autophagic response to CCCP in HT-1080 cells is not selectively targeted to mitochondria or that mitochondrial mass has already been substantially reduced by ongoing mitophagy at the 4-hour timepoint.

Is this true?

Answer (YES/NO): NO